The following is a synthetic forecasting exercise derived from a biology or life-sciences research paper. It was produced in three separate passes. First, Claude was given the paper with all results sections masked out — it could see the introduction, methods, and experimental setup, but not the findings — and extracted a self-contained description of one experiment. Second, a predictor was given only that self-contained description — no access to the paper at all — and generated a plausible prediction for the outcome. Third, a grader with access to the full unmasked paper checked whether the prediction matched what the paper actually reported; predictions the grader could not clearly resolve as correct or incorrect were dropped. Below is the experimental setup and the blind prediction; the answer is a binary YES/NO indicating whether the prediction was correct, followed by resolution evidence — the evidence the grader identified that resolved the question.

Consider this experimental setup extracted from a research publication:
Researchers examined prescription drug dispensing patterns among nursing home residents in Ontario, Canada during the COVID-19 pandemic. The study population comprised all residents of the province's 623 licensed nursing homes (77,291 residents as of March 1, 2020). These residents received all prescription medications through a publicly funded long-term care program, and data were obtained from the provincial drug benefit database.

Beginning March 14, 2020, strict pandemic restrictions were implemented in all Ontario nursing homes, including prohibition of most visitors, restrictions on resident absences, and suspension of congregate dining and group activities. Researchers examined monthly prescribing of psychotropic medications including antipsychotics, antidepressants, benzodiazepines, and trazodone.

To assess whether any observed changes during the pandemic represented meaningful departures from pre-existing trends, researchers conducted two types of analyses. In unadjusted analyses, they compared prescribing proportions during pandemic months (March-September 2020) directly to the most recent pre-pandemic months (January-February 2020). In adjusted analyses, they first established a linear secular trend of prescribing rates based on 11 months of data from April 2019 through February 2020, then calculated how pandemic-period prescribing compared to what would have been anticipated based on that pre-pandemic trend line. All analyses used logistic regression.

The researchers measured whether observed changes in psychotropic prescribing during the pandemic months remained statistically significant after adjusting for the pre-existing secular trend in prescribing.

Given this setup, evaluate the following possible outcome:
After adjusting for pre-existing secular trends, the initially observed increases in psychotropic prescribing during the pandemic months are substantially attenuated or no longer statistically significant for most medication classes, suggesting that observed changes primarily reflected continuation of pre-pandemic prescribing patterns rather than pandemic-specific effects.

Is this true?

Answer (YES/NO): NO